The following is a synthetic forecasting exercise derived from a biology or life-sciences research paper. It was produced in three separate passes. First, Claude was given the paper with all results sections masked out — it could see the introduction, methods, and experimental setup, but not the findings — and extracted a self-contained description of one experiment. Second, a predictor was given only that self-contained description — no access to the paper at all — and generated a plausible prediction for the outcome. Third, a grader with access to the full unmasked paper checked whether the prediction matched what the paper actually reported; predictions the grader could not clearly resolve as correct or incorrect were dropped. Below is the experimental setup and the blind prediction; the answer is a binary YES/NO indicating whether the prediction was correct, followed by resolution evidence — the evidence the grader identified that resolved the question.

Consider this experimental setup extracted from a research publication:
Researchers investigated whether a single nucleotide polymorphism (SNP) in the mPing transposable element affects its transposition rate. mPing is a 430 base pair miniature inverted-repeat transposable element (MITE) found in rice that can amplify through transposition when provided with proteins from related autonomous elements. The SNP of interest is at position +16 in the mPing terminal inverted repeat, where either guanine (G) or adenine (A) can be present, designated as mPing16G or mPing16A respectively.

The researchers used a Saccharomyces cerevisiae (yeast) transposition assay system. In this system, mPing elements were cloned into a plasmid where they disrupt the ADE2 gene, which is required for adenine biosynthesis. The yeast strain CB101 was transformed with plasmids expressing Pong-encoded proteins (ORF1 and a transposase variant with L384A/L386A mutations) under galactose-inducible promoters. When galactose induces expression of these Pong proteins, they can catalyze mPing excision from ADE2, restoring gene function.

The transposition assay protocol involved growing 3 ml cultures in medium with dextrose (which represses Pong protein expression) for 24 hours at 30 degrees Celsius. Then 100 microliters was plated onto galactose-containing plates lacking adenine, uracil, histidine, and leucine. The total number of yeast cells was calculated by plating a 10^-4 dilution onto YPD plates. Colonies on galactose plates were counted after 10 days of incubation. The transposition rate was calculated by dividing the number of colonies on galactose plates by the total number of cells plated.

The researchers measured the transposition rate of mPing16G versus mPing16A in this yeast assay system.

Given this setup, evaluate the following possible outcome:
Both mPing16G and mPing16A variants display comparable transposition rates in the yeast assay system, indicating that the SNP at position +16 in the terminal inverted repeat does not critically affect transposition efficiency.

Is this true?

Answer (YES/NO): NO